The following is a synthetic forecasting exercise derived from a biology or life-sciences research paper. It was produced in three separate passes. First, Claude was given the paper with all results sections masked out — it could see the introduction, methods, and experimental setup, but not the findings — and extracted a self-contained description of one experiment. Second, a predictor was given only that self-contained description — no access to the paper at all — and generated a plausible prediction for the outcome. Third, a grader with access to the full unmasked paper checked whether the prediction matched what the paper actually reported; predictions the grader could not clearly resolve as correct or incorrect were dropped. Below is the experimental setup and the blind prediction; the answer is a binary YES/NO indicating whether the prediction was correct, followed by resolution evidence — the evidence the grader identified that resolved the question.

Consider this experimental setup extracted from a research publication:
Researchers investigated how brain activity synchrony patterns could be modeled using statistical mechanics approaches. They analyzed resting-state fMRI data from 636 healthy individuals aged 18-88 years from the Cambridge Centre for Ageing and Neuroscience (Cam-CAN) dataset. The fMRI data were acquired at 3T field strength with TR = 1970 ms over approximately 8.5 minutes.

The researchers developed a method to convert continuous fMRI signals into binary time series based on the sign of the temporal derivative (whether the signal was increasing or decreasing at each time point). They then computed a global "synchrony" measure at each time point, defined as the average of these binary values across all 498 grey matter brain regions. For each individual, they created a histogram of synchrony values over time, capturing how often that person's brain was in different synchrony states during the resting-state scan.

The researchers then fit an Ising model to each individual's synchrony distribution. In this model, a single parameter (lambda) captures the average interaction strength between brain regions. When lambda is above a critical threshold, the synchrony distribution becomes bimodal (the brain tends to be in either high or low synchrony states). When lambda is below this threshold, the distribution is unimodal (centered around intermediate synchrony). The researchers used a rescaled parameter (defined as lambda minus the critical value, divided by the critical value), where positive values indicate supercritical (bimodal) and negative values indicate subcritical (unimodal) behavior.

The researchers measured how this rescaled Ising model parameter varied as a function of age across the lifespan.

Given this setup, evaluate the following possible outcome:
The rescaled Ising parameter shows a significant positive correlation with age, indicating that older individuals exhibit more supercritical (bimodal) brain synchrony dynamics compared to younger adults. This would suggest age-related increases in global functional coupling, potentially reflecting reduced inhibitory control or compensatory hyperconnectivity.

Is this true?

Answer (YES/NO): NO